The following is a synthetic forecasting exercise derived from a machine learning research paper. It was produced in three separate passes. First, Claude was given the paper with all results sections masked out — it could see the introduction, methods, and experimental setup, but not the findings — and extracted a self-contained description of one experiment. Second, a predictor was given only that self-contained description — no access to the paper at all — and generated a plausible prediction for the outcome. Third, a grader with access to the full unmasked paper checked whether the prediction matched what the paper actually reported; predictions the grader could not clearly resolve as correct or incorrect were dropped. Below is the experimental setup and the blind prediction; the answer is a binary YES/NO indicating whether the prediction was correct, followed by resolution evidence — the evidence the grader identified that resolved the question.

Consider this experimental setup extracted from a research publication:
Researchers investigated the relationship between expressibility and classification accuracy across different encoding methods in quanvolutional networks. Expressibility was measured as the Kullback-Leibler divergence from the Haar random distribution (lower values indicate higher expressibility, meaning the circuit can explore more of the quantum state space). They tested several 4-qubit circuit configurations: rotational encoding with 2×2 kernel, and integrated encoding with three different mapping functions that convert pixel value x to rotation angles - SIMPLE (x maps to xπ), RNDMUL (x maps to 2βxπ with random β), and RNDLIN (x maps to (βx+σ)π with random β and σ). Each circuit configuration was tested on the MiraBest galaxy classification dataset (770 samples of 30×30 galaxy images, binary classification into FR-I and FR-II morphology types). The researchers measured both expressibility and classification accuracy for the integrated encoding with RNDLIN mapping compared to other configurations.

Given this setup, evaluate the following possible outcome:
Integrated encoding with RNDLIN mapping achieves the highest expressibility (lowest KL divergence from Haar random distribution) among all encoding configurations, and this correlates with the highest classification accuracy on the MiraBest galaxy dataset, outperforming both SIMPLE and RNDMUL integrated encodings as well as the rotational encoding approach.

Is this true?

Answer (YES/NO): NO